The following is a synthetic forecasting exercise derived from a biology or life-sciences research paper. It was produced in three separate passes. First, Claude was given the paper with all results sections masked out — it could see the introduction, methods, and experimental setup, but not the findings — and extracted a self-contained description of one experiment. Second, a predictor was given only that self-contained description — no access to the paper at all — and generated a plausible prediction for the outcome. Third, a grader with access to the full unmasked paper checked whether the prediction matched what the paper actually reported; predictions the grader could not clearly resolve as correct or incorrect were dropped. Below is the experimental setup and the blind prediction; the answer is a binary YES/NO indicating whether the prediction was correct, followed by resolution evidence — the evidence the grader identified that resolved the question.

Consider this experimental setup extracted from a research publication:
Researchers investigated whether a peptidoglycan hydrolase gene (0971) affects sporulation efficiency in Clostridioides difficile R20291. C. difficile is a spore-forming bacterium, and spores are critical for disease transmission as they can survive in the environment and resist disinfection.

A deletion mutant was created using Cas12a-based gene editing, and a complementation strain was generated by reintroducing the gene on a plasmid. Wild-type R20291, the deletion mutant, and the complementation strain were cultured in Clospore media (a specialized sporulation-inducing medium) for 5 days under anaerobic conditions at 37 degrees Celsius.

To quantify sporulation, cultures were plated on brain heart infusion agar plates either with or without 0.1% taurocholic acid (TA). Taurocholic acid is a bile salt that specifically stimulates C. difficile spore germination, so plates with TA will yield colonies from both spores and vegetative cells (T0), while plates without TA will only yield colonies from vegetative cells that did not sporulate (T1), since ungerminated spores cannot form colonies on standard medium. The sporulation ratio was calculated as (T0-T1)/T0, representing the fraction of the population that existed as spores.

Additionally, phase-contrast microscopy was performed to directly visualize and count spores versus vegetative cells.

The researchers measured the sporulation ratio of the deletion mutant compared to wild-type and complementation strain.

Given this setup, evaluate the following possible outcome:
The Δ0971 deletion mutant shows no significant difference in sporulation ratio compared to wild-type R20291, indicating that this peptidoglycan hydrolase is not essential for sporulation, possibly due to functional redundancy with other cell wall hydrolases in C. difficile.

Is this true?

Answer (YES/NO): NO